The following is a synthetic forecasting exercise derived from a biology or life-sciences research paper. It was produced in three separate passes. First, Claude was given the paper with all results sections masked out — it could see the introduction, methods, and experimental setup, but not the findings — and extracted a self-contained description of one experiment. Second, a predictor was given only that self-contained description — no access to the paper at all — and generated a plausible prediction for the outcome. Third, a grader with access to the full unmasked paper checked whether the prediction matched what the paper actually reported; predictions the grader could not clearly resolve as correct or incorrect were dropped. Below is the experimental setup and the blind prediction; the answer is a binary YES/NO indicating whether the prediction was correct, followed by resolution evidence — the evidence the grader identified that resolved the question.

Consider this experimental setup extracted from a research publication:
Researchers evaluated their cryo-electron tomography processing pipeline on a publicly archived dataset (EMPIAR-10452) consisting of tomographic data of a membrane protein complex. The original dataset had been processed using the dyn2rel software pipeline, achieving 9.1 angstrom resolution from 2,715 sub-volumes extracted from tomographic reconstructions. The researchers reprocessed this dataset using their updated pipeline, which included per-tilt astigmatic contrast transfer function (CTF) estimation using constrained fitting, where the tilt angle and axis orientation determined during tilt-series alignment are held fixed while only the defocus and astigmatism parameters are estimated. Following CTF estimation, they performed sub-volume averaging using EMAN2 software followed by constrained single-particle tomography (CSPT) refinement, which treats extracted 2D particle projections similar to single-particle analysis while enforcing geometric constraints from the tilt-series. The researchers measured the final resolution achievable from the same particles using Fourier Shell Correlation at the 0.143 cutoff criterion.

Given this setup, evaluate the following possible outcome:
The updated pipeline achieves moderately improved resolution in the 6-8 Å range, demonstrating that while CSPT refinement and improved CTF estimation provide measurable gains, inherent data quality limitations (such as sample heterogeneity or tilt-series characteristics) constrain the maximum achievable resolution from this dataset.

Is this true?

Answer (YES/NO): YES